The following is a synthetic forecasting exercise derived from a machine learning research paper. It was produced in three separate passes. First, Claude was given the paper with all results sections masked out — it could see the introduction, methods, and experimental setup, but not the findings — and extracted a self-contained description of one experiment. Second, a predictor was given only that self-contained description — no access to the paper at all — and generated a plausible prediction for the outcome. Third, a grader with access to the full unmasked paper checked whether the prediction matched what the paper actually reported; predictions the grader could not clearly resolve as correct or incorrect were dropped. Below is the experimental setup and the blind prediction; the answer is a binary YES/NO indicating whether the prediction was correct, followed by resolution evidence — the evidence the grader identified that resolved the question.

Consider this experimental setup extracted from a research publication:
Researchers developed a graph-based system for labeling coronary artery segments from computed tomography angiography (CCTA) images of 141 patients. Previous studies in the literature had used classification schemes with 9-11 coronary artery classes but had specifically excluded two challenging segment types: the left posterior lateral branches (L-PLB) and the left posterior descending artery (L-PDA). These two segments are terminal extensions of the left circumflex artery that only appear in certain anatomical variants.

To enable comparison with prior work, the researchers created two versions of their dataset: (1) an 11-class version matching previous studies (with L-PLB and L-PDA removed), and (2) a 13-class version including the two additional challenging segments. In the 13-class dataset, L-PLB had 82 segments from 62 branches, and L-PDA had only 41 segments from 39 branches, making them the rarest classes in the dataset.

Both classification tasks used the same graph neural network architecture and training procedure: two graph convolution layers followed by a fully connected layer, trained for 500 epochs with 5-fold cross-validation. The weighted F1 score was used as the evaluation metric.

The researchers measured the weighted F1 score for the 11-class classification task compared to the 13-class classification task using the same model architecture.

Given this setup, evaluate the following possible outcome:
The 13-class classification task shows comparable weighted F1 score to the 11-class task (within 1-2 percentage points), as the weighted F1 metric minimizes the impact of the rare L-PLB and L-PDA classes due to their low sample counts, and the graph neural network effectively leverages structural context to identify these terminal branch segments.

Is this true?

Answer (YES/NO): NO